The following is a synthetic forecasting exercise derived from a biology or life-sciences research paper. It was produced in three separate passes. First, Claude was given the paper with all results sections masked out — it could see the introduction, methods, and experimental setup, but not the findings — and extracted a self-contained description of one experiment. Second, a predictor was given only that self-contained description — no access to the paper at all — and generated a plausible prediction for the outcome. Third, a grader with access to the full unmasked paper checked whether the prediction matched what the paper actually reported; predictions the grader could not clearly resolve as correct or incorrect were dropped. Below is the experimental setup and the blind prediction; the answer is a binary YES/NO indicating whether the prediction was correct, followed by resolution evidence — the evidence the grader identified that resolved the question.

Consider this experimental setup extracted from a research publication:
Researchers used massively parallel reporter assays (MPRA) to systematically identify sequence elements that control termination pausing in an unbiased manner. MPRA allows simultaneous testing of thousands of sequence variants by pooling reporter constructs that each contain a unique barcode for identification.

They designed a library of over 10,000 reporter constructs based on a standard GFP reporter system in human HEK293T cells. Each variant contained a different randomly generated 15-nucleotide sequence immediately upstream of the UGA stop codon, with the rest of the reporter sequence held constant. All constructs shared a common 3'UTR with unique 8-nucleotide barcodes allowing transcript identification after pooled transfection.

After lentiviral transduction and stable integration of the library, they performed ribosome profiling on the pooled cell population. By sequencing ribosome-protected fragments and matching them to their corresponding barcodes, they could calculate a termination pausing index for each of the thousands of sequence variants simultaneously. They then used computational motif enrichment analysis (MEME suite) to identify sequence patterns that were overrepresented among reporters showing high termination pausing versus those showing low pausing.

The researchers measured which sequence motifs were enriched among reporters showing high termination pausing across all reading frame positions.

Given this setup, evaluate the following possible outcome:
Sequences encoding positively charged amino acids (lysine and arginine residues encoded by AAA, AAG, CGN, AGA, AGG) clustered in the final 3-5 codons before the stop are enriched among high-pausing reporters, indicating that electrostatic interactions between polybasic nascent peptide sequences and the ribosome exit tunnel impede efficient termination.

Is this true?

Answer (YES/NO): NO